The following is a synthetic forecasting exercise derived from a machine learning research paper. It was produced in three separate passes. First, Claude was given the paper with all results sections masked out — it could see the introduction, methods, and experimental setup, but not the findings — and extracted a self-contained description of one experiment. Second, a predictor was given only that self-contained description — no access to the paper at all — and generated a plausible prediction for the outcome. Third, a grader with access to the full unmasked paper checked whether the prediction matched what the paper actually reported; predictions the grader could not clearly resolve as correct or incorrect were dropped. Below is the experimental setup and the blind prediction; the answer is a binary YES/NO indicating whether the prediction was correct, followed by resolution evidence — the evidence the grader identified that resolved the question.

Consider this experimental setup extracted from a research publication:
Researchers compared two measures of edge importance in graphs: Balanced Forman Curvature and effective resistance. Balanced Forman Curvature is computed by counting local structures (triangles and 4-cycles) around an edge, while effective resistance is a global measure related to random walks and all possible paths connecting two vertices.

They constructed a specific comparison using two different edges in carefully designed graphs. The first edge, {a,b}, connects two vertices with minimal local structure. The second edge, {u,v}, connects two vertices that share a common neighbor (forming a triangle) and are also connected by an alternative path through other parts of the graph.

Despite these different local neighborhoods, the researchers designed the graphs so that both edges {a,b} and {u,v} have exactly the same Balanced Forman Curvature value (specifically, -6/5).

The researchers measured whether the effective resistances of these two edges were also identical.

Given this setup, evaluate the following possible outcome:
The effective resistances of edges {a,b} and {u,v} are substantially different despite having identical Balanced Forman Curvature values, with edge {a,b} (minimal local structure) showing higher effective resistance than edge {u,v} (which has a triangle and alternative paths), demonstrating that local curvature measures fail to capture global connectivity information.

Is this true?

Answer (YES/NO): YES